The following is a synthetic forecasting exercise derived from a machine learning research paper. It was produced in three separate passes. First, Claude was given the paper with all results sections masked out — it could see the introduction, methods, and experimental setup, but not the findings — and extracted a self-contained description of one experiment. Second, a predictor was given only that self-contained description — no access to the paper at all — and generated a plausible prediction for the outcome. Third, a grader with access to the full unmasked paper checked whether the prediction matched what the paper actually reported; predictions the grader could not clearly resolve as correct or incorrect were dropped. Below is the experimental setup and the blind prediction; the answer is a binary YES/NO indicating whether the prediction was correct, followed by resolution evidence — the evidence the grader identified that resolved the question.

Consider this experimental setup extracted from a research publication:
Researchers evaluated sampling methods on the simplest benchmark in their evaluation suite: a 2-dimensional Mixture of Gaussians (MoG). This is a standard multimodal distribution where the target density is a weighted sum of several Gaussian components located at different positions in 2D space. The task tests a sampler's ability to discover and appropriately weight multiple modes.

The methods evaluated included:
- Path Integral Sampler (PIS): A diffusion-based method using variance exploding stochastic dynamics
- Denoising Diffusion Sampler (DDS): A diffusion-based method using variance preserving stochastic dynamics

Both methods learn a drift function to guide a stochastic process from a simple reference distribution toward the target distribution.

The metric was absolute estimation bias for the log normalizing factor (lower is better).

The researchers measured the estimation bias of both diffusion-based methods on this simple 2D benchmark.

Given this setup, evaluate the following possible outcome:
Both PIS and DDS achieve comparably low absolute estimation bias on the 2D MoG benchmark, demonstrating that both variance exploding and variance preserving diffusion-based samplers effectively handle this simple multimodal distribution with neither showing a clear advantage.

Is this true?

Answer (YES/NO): YES